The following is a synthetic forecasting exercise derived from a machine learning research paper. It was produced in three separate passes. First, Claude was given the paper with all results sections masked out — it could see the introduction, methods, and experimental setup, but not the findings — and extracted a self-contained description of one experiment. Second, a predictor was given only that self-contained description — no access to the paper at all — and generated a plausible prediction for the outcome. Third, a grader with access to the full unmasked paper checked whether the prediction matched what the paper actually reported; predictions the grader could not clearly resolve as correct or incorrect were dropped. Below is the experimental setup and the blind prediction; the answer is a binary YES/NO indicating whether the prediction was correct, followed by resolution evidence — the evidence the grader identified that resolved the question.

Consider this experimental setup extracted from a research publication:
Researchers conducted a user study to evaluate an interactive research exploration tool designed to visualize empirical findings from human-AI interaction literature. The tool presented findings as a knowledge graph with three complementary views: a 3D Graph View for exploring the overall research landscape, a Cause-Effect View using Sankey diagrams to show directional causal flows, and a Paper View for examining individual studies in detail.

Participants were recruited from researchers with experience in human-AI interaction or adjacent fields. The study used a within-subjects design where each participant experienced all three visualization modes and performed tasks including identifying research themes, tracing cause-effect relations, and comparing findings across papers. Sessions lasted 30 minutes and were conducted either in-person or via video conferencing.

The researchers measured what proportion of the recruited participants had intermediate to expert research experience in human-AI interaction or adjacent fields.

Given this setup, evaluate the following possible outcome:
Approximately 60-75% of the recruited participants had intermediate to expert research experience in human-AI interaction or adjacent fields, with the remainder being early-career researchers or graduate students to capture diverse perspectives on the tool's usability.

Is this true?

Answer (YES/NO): YES